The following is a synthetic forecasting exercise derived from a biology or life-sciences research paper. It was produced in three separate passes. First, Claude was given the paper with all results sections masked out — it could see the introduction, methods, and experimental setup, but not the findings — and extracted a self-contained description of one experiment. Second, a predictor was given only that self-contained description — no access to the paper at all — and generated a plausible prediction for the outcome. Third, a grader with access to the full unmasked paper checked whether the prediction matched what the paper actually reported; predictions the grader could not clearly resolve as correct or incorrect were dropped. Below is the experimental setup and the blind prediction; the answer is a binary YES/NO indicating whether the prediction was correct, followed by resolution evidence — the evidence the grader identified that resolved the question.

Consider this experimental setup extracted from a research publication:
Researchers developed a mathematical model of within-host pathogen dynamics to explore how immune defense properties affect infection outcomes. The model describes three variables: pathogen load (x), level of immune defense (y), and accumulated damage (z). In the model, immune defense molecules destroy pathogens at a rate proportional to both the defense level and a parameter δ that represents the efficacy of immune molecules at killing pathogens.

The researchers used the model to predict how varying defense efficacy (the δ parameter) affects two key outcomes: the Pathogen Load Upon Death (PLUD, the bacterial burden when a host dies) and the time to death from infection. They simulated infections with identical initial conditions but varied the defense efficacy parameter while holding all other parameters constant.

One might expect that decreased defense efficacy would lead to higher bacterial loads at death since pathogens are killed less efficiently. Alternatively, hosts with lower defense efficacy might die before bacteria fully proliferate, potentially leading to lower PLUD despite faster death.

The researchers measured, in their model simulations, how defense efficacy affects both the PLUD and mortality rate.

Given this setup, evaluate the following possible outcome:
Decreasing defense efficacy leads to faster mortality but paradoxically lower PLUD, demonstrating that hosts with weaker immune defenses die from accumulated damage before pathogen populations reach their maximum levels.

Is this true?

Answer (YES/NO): NO